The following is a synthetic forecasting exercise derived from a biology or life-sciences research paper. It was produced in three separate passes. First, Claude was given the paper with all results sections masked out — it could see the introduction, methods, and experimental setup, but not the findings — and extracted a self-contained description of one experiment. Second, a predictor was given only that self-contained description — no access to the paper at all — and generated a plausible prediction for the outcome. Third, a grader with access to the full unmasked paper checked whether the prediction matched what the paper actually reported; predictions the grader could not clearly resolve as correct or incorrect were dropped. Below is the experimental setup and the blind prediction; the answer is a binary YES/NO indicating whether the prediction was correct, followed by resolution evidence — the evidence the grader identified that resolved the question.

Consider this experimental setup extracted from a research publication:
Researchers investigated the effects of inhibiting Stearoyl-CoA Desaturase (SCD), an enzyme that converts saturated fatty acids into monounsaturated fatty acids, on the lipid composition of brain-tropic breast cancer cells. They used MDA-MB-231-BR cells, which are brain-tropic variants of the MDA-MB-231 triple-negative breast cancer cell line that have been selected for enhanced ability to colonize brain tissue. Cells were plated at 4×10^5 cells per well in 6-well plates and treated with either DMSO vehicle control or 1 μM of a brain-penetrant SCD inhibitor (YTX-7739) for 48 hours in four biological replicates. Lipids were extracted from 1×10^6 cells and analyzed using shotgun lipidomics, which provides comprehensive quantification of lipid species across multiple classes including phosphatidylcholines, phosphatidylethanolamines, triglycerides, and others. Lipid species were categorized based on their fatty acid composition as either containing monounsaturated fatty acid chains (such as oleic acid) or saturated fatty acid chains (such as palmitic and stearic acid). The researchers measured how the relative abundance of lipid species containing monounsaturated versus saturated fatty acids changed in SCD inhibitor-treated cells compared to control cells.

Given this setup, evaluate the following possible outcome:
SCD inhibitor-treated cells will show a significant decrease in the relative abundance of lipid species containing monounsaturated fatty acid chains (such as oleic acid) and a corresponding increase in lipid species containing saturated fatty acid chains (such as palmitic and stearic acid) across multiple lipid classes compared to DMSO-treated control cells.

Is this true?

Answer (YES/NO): YES